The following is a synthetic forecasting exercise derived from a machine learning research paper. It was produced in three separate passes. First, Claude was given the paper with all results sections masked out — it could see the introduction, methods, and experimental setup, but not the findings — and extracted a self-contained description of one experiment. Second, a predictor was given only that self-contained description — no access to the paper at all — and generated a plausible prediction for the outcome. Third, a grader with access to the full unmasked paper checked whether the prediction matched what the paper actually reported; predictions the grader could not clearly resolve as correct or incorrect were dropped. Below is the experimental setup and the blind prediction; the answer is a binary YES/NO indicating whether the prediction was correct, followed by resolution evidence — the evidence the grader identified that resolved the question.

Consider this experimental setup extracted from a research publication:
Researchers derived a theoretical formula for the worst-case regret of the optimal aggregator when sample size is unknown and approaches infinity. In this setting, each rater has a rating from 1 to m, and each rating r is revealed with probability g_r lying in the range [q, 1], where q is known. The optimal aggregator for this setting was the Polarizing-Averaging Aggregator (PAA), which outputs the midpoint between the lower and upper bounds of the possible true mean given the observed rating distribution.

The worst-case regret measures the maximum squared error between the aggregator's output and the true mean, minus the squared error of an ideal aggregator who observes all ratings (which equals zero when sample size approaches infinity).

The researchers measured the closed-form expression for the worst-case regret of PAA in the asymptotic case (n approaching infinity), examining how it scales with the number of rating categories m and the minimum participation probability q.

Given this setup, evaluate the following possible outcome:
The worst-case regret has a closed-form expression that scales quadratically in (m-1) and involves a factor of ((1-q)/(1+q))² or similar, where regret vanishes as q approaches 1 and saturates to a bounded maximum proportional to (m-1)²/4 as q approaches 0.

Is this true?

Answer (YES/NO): YES